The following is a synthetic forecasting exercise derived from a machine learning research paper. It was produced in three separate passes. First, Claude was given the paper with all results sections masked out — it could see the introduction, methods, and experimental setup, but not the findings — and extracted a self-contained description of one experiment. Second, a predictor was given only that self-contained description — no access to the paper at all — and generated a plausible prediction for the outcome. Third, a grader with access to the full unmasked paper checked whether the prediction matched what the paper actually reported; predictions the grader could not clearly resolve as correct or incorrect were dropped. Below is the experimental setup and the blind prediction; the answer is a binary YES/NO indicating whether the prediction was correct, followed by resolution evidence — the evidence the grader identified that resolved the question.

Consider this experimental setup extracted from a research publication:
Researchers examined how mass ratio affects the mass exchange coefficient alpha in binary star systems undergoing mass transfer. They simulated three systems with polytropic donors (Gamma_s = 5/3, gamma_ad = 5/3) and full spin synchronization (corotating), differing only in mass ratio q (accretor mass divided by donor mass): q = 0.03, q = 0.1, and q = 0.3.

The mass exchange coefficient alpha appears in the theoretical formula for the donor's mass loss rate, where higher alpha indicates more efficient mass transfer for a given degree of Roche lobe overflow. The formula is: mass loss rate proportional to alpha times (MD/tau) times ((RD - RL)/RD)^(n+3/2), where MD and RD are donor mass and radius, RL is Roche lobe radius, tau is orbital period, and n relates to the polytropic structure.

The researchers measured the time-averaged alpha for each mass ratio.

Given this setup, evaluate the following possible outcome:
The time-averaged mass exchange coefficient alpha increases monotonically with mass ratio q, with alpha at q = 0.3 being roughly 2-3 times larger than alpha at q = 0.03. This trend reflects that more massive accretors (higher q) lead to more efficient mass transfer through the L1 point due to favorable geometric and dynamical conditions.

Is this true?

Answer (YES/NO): NO